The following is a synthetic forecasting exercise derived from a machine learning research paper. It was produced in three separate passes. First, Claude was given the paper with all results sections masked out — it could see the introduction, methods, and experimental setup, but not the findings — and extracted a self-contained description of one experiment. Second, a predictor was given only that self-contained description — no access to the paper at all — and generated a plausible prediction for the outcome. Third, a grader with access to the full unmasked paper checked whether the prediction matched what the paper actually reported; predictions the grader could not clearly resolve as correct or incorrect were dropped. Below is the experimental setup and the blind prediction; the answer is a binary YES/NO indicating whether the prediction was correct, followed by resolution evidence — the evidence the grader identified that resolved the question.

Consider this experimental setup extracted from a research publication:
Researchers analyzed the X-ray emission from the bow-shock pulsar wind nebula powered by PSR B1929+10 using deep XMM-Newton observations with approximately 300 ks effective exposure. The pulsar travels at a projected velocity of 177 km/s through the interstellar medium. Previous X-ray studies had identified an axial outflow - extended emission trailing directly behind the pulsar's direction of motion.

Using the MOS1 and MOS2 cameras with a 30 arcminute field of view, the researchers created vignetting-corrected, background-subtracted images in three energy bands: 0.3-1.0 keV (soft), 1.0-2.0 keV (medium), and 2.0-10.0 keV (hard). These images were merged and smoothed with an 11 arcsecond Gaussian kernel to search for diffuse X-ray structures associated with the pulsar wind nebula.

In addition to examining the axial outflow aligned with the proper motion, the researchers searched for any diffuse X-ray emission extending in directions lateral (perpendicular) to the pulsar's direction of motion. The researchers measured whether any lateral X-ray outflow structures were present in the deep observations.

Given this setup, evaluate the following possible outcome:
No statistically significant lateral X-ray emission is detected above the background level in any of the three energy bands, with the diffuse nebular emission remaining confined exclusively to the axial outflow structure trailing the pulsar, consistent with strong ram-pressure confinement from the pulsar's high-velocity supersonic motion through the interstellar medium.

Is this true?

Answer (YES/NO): NO